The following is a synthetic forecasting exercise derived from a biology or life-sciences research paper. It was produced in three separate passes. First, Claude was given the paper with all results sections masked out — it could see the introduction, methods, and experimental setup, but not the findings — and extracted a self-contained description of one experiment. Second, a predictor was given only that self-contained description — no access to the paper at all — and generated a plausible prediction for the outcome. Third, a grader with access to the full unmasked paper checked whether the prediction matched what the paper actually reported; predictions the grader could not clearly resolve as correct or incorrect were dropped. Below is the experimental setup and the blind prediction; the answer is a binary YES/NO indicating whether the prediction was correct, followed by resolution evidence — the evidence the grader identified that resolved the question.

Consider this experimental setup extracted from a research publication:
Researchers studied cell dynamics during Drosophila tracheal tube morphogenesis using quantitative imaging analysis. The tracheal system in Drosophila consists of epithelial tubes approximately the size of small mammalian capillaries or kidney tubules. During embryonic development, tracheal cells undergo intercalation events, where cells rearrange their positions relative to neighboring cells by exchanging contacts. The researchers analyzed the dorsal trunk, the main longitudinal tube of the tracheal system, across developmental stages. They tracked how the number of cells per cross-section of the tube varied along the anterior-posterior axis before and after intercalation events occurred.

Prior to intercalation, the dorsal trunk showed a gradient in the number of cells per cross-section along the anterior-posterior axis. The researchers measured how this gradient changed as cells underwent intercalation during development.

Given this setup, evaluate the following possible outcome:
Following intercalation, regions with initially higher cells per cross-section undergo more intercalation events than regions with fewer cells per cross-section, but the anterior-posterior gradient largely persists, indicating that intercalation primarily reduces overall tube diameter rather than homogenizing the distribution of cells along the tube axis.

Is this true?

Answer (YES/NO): NO